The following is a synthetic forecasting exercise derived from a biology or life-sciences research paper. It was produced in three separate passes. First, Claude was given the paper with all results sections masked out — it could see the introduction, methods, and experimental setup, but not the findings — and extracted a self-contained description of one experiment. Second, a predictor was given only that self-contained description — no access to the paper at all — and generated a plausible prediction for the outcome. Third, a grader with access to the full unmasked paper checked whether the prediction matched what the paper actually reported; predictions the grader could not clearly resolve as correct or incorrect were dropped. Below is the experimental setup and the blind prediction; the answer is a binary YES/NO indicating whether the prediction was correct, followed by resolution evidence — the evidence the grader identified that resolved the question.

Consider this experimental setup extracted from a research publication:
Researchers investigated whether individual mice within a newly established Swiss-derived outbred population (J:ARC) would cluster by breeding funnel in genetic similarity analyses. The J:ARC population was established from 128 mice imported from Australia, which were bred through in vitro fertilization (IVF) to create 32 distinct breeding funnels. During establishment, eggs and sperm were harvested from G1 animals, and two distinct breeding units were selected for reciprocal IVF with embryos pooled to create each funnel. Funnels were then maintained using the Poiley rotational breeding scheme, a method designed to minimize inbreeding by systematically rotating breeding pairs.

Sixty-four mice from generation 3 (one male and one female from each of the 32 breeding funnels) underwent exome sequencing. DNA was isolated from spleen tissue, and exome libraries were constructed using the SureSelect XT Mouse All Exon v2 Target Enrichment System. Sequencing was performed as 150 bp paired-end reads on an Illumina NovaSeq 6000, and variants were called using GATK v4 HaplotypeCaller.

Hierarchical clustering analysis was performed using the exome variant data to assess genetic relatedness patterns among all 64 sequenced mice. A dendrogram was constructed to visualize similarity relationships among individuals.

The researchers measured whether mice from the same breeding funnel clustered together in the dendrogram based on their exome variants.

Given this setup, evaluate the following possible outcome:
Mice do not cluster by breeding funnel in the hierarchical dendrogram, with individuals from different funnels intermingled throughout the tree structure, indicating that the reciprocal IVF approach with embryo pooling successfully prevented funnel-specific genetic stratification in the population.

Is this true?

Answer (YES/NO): NO